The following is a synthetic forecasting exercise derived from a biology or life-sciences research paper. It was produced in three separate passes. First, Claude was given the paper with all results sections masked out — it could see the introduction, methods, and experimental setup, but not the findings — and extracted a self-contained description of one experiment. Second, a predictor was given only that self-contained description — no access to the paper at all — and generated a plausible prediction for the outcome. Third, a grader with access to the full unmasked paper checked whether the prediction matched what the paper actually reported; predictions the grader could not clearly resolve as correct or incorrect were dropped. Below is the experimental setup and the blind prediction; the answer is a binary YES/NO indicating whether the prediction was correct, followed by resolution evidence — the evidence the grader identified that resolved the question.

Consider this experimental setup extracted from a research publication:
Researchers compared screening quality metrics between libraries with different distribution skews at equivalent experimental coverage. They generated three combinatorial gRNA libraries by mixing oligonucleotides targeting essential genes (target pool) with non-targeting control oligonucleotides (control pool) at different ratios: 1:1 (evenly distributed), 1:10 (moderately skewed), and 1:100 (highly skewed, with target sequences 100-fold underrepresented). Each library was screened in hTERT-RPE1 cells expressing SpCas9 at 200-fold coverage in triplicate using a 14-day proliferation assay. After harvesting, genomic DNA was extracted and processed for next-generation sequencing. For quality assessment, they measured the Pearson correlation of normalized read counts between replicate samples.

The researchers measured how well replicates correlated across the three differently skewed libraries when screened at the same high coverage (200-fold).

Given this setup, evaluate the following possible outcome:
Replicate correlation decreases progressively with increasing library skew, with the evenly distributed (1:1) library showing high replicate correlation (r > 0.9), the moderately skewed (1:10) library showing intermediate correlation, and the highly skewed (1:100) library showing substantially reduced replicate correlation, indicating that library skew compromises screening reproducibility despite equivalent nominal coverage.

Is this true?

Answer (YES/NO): NO